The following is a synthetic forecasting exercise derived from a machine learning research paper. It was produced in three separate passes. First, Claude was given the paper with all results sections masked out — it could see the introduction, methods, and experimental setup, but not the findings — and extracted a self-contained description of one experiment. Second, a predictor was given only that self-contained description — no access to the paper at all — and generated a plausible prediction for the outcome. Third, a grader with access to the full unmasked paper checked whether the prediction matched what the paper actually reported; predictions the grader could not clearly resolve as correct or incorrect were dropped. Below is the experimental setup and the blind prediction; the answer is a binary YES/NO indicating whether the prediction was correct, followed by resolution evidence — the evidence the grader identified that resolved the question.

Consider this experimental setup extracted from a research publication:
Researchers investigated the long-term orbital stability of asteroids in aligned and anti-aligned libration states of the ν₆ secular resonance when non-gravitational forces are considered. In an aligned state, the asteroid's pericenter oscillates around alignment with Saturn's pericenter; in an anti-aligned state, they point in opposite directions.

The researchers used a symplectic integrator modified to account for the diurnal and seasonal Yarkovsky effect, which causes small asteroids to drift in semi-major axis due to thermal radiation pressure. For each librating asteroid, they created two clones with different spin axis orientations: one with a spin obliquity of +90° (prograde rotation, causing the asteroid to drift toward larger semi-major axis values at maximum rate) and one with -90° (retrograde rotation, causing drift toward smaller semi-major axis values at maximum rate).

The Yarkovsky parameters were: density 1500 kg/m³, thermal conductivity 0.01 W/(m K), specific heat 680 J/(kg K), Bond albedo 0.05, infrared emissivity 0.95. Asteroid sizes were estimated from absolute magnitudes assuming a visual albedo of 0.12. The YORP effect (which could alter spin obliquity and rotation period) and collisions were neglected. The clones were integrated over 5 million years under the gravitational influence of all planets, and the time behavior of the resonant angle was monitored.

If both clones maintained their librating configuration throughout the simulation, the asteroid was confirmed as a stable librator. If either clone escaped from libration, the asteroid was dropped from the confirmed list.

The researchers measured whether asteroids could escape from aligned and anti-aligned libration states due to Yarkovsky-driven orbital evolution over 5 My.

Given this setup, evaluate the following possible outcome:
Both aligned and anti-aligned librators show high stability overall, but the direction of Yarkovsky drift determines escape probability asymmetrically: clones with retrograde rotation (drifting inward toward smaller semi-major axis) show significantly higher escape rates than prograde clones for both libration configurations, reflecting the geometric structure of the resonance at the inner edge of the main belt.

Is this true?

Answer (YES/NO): NO